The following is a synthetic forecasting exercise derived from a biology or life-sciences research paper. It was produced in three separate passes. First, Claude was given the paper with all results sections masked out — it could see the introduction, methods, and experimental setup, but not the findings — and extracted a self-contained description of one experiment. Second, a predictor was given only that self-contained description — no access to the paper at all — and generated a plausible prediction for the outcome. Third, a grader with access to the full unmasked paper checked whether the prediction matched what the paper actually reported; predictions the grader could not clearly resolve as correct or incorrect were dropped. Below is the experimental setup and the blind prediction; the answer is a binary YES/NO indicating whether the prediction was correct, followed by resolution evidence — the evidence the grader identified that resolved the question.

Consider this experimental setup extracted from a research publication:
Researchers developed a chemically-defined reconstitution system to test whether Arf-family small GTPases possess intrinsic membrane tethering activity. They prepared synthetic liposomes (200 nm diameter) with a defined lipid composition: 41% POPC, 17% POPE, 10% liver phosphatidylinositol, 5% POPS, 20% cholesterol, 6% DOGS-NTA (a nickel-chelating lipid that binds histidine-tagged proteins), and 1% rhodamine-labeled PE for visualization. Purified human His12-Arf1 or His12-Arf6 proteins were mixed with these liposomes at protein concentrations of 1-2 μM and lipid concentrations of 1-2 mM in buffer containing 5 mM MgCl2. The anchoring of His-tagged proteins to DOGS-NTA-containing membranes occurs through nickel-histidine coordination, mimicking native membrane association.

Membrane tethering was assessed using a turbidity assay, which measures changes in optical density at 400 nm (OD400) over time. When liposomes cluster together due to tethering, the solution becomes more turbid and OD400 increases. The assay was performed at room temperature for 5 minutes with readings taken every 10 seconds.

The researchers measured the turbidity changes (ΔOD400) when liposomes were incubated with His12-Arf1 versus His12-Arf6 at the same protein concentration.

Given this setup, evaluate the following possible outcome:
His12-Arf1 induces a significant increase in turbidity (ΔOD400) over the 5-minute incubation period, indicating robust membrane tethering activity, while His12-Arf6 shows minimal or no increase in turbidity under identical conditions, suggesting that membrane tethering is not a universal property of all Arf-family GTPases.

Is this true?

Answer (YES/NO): NO